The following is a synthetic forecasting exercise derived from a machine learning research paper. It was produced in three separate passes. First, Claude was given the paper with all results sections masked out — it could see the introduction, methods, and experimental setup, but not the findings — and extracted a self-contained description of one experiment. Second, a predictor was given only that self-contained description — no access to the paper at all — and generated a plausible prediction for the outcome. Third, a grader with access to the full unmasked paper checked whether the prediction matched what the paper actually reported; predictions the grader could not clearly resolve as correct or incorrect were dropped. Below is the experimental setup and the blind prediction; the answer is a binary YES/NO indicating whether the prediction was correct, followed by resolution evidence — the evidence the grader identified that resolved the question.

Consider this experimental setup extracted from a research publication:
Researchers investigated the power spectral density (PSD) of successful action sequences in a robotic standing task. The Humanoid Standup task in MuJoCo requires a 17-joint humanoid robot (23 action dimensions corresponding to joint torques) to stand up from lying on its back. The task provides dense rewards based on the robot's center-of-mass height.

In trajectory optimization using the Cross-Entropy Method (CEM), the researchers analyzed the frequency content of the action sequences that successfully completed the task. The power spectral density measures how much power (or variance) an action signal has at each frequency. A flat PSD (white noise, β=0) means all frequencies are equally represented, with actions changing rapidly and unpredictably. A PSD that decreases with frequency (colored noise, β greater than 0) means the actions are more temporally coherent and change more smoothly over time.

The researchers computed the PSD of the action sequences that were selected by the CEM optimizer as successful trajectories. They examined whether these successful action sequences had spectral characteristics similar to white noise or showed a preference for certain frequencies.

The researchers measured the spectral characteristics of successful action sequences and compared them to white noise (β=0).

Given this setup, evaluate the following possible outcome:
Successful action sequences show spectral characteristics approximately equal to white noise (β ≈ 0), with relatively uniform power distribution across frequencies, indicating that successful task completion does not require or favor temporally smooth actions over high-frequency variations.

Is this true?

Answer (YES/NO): NO